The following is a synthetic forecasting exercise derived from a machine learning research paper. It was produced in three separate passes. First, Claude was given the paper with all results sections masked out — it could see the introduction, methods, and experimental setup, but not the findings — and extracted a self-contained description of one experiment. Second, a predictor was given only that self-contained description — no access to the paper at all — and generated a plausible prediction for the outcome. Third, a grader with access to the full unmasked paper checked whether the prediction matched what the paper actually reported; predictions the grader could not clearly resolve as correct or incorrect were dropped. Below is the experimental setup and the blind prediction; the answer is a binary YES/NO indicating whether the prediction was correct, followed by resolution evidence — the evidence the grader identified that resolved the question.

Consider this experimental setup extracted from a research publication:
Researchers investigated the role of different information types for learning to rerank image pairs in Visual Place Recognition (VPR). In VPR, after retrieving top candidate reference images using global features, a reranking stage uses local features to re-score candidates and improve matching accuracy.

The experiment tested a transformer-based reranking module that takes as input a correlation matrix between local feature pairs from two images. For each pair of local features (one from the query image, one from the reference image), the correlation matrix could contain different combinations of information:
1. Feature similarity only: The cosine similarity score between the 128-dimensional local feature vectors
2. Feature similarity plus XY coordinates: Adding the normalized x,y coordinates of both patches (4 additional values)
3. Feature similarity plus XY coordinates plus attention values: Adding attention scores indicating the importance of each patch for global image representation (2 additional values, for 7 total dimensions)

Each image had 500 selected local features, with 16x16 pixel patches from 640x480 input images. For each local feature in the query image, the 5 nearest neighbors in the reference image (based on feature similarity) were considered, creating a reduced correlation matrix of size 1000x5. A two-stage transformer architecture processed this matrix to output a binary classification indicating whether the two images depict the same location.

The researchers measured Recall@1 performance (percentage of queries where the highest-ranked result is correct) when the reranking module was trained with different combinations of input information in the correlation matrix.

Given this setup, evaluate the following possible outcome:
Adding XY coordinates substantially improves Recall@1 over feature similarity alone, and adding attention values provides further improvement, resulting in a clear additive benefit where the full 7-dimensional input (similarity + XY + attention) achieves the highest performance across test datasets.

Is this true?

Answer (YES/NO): NO